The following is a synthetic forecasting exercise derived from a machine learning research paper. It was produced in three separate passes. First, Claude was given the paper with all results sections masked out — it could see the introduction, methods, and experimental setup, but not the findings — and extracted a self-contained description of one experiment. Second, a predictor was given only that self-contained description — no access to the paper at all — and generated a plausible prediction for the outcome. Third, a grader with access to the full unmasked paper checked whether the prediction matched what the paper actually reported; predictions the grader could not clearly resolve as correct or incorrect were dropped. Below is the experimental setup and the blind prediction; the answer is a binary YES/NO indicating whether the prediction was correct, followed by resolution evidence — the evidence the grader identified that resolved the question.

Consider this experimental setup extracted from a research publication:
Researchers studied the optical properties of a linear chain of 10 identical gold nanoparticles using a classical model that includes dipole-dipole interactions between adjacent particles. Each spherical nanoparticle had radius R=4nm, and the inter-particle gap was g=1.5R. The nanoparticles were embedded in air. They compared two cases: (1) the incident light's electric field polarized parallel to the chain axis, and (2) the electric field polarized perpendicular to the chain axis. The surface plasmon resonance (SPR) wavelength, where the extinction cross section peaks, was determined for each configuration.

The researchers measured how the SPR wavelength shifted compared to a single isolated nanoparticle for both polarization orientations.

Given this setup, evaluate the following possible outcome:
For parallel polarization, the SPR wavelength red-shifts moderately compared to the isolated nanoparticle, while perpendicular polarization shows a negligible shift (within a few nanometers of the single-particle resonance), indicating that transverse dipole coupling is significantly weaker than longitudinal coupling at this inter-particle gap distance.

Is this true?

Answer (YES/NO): NO